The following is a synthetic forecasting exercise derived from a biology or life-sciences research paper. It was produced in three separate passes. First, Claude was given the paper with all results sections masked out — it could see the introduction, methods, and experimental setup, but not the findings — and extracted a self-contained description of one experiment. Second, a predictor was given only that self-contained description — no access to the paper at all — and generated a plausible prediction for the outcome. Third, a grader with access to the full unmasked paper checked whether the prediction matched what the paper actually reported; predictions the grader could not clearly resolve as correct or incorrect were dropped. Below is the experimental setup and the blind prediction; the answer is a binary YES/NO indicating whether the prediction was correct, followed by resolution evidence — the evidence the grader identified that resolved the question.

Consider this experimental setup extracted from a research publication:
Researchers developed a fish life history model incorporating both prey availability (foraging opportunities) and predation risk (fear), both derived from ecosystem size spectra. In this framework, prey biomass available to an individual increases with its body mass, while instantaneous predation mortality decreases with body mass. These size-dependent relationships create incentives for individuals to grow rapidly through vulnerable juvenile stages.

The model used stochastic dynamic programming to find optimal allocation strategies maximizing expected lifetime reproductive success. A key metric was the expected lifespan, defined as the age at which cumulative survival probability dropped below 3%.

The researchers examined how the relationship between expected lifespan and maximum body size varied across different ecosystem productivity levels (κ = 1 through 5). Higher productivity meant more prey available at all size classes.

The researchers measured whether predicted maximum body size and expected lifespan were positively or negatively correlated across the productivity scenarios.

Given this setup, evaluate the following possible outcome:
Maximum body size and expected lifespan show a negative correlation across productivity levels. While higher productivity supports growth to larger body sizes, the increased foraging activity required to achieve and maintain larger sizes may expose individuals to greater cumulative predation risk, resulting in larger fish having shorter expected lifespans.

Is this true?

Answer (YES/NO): NO